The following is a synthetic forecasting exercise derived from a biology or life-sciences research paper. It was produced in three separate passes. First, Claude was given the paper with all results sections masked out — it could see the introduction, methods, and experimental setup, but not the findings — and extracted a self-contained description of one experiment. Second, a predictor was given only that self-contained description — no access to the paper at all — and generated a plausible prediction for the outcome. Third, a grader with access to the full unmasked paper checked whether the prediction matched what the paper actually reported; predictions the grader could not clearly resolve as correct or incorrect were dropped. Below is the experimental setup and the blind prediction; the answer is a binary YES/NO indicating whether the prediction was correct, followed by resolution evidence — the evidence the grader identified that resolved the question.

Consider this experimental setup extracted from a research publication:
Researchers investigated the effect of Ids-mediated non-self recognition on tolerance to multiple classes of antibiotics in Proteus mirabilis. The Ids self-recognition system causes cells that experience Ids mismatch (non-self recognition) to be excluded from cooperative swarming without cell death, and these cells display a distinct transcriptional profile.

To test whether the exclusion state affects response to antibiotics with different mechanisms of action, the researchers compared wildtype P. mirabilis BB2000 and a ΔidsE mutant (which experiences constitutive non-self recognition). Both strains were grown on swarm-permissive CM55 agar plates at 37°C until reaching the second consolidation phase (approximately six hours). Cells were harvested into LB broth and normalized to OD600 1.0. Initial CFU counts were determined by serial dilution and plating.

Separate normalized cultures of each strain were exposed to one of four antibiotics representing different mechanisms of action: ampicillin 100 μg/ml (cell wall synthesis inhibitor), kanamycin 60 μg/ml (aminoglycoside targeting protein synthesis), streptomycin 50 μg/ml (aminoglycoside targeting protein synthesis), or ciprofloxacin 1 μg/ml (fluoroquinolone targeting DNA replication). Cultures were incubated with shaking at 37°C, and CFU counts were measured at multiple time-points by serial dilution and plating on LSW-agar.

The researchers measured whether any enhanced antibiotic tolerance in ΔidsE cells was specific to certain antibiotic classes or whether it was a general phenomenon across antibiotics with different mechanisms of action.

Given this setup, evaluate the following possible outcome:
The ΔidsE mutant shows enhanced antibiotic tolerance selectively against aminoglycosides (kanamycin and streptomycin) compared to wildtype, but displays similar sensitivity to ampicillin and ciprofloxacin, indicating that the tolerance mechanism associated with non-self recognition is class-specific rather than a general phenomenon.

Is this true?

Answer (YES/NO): NO